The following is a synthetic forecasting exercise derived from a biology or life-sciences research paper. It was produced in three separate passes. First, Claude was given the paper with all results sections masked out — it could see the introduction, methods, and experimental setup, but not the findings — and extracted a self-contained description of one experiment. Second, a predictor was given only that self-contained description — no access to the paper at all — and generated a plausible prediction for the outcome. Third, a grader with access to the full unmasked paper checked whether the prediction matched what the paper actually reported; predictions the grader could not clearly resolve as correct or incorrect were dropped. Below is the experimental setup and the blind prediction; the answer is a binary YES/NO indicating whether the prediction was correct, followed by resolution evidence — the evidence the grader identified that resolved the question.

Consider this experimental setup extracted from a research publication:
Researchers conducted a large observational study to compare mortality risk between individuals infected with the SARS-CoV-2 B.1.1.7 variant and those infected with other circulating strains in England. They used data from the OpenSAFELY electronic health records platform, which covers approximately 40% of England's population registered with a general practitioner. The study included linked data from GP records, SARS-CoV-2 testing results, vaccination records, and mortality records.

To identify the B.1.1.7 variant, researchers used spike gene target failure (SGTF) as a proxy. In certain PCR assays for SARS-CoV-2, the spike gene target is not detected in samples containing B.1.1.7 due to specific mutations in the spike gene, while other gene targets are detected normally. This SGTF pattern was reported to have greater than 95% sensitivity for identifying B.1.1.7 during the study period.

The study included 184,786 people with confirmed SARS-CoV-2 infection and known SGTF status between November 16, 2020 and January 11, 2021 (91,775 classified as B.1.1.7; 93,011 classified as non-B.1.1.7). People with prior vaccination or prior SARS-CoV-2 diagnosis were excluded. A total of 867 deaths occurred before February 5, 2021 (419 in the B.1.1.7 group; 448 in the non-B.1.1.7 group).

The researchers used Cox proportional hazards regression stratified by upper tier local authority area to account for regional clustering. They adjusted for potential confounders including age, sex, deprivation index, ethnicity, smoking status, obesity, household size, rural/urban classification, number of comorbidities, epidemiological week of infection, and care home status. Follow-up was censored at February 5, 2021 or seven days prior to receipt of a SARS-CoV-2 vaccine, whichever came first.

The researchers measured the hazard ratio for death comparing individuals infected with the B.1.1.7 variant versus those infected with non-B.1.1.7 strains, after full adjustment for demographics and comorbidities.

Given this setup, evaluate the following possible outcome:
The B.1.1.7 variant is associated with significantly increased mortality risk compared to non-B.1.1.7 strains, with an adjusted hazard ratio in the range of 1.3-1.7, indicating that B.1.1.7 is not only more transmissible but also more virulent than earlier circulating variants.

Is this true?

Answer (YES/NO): YES